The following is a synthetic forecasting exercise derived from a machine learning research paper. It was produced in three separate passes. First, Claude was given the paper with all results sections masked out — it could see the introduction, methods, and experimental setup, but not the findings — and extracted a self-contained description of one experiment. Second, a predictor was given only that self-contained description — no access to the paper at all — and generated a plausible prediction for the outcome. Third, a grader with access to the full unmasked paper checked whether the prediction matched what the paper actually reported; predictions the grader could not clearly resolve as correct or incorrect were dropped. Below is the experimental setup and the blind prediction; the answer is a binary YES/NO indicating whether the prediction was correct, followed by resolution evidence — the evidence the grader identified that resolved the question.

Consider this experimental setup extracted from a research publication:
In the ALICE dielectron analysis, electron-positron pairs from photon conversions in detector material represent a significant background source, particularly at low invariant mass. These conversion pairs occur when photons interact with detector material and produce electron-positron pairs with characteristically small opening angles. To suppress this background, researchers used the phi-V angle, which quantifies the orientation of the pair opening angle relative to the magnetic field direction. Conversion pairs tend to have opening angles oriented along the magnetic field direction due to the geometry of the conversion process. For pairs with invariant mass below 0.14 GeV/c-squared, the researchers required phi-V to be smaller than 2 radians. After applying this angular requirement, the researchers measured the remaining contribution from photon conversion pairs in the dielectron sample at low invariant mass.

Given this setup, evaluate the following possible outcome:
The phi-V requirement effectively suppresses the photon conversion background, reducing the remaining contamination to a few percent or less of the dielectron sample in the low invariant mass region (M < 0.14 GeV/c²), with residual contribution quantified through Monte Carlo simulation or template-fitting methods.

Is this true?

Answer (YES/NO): YES